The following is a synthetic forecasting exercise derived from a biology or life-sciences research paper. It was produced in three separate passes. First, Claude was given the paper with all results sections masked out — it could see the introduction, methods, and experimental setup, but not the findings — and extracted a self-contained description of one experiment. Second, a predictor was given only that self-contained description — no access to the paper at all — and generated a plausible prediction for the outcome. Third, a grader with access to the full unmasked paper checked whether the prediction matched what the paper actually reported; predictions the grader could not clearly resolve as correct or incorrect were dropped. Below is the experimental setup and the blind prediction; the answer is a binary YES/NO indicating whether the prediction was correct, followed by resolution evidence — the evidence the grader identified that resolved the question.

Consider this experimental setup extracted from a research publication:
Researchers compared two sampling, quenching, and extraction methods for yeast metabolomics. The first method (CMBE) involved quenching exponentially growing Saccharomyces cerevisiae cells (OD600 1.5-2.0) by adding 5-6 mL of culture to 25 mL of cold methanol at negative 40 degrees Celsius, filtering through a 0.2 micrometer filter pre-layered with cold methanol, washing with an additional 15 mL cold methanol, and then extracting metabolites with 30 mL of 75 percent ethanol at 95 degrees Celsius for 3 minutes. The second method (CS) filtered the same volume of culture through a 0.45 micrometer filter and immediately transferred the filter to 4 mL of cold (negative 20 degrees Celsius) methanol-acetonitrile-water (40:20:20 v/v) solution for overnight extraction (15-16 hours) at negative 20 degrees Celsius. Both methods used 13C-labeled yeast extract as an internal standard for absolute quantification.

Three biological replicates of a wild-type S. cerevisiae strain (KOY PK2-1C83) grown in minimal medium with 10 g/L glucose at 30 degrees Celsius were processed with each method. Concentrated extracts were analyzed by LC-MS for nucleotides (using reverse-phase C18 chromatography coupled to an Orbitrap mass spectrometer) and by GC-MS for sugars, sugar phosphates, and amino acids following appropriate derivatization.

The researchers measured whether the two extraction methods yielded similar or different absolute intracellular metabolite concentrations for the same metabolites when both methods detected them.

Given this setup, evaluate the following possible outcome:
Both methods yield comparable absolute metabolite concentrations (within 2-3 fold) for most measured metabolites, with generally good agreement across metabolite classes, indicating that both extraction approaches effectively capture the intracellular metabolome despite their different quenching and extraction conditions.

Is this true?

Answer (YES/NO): NO